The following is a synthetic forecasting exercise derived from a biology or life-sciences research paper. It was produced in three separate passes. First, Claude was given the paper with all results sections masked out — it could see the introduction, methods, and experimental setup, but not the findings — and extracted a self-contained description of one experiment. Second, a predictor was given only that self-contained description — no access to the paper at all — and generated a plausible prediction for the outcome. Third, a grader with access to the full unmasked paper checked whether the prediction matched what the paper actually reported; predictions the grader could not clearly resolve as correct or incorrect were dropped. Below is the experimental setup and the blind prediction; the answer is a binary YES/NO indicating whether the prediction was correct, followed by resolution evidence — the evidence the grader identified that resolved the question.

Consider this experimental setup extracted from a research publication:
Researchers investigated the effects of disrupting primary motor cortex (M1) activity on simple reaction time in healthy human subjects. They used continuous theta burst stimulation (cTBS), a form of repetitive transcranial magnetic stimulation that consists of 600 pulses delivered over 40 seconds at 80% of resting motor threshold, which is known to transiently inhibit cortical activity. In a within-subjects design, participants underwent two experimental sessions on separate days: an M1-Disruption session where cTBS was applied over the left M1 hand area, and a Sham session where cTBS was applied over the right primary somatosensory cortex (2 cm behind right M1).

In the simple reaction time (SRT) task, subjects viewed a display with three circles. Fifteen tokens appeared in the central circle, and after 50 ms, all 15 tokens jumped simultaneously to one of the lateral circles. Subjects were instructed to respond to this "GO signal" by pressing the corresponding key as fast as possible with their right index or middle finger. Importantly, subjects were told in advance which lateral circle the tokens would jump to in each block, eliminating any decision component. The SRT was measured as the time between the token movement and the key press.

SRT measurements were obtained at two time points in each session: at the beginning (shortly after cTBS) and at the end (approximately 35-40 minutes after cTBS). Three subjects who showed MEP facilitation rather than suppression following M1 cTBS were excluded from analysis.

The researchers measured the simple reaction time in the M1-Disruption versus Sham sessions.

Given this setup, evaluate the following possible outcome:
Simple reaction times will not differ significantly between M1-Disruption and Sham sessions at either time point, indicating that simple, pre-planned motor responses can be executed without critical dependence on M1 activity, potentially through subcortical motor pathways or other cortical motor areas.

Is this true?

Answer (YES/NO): NO